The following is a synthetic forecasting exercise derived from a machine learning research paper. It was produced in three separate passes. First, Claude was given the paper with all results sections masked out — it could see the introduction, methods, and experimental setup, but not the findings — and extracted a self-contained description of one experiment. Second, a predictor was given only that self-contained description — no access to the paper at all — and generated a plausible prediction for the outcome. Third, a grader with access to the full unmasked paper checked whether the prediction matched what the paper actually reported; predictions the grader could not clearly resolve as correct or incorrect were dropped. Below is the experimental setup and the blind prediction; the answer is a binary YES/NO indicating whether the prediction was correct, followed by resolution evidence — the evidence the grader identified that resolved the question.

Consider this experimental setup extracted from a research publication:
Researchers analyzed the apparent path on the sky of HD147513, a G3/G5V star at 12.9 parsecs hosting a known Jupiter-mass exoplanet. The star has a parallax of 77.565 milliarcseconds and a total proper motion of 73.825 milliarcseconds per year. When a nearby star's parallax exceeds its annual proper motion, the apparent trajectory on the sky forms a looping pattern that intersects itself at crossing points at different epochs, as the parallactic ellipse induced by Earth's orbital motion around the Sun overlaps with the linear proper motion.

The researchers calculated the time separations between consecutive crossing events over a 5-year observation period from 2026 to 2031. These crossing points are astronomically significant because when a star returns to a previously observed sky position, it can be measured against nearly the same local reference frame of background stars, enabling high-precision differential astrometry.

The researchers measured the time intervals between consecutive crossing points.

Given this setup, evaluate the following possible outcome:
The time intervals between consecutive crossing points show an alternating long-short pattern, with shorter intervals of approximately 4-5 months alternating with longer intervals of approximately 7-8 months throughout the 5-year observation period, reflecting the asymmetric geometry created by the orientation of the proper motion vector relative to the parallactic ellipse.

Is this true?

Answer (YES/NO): NO